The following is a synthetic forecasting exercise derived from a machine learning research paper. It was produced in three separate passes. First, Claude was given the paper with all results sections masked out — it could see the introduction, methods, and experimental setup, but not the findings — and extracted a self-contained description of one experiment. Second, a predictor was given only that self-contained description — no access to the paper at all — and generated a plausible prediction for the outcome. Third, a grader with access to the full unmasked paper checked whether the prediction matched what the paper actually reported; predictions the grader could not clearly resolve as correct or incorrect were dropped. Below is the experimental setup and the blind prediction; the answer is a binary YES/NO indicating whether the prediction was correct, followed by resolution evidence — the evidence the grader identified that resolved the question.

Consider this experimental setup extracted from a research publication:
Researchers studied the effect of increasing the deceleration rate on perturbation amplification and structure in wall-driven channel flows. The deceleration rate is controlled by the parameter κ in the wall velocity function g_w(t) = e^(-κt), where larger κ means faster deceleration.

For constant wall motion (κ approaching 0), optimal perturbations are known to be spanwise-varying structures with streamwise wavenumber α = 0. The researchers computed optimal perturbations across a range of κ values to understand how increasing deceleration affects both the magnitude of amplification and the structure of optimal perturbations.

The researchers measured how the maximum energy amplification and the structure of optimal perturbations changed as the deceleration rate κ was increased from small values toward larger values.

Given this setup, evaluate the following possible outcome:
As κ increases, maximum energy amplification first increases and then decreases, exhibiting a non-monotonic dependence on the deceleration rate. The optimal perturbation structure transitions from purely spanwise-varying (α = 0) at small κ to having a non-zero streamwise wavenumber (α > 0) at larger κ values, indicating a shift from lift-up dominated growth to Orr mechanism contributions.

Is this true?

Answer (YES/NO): NO